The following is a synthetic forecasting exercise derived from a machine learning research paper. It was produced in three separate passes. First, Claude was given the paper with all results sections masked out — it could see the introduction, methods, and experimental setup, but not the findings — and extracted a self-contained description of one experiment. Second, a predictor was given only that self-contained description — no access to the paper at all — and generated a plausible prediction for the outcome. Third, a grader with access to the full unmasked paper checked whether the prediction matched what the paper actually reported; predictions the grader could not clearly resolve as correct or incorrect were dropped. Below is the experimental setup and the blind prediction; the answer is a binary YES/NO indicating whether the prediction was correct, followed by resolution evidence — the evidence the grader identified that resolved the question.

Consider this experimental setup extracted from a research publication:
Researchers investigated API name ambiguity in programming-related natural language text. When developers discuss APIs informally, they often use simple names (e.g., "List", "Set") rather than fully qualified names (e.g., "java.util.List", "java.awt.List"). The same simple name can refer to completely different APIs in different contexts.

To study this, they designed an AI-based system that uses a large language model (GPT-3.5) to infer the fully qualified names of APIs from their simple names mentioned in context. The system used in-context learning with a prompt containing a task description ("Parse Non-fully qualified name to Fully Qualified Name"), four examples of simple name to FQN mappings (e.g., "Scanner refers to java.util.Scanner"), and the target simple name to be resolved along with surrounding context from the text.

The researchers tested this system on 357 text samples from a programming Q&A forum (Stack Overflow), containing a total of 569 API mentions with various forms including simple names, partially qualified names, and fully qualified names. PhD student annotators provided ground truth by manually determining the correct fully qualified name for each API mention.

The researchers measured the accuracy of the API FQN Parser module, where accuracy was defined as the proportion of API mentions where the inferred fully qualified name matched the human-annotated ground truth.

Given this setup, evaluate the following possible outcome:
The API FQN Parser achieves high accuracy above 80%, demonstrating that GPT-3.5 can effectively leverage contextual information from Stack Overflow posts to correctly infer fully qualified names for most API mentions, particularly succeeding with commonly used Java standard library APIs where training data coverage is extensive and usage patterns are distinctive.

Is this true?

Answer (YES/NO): YES